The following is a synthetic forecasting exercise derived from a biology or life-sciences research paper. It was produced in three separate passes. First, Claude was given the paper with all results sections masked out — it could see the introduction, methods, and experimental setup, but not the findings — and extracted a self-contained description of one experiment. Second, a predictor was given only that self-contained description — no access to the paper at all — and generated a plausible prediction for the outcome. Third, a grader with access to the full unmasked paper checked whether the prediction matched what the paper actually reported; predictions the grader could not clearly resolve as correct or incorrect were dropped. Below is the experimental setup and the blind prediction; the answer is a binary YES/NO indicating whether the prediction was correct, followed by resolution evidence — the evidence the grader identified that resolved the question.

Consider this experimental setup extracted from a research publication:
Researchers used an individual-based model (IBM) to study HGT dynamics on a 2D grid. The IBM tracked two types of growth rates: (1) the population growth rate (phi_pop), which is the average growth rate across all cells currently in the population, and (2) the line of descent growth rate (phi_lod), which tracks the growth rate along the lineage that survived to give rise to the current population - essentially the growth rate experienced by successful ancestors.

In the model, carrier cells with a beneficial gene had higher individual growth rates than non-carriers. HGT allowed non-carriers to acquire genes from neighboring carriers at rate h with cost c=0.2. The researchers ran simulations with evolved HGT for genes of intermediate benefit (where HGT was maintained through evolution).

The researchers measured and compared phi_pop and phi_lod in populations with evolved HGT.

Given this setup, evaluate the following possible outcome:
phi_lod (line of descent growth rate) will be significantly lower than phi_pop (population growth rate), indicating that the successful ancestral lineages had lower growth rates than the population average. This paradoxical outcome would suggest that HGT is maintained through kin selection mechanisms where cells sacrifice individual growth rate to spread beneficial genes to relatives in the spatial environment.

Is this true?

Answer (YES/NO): NO